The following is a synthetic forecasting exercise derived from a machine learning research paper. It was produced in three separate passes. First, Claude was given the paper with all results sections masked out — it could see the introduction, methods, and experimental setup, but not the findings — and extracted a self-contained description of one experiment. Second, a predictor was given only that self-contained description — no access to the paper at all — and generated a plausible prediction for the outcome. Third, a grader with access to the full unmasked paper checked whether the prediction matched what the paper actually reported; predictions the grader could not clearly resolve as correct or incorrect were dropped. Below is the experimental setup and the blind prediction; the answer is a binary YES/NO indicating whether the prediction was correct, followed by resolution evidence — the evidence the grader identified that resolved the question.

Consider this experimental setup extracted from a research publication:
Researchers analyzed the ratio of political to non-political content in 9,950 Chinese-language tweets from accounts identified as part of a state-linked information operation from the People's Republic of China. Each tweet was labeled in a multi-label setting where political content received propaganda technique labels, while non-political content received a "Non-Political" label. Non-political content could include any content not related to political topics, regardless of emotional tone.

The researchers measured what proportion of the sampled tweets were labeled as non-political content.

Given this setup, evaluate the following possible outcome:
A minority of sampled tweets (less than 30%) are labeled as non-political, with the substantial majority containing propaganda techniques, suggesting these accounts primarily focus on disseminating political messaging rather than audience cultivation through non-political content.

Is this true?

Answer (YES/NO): NO